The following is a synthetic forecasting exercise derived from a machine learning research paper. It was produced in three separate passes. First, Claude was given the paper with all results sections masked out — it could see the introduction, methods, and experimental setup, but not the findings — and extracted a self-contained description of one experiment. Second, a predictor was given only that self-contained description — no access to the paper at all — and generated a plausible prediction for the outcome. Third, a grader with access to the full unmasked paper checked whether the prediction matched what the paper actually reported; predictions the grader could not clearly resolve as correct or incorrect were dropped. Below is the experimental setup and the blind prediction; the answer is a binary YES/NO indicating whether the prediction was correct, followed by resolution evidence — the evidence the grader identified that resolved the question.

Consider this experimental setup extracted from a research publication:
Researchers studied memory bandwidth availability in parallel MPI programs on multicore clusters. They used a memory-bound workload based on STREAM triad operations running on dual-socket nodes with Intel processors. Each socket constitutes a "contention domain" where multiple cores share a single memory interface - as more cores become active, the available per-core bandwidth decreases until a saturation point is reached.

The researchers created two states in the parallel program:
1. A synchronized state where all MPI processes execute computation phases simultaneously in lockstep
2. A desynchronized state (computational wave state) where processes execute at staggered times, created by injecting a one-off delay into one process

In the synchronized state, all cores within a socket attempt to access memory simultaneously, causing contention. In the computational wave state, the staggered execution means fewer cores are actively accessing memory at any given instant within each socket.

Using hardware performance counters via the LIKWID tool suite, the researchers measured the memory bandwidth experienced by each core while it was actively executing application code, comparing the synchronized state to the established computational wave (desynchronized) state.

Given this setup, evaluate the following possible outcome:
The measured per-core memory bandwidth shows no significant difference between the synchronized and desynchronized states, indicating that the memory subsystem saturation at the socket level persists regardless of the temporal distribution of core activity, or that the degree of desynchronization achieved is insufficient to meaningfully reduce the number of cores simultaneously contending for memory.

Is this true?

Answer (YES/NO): NO